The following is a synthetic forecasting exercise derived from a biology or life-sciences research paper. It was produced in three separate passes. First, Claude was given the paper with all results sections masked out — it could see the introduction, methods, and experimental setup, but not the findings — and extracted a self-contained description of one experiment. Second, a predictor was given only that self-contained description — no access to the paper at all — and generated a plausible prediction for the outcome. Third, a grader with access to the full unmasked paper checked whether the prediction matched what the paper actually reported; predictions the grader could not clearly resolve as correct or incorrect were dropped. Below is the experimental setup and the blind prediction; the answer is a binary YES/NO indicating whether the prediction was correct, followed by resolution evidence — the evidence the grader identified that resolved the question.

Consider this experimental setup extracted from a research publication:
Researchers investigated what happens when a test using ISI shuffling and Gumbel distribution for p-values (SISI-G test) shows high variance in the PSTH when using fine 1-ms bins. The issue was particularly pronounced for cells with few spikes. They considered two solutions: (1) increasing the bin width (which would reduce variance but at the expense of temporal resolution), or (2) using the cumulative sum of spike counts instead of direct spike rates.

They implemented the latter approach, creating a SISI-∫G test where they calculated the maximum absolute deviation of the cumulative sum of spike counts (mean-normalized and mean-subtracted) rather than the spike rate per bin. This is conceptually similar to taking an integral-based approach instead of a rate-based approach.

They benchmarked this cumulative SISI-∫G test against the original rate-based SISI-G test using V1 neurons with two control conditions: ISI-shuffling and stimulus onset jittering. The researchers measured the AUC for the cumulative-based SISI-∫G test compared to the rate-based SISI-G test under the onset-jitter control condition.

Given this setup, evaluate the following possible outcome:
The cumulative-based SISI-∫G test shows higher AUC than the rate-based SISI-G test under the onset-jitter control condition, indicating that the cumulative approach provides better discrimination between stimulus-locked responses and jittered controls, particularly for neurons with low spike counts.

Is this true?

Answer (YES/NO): YES